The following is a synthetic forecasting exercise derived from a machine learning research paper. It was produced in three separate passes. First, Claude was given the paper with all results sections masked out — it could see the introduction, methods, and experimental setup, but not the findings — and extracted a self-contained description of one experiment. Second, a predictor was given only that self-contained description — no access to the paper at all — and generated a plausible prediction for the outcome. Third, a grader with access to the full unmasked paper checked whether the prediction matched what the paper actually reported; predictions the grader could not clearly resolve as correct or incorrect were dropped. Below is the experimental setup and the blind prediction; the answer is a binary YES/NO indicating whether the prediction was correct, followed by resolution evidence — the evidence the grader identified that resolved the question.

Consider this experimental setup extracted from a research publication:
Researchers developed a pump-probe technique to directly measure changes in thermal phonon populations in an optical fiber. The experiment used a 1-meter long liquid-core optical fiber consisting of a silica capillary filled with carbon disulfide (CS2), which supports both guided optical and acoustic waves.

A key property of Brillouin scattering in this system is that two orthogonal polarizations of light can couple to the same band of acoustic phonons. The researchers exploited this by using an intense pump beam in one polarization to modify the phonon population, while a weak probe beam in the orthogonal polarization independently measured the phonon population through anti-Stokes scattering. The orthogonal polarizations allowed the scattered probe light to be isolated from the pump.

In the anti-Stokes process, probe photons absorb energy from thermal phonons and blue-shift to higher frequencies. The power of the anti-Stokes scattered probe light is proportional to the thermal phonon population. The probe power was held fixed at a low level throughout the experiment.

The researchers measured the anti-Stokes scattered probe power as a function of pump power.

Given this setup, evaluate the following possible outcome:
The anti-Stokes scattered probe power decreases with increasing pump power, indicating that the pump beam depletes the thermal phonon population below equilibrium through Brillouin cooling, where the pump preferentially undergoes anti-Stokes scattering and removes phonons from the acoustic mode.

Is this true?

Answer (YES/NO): YES